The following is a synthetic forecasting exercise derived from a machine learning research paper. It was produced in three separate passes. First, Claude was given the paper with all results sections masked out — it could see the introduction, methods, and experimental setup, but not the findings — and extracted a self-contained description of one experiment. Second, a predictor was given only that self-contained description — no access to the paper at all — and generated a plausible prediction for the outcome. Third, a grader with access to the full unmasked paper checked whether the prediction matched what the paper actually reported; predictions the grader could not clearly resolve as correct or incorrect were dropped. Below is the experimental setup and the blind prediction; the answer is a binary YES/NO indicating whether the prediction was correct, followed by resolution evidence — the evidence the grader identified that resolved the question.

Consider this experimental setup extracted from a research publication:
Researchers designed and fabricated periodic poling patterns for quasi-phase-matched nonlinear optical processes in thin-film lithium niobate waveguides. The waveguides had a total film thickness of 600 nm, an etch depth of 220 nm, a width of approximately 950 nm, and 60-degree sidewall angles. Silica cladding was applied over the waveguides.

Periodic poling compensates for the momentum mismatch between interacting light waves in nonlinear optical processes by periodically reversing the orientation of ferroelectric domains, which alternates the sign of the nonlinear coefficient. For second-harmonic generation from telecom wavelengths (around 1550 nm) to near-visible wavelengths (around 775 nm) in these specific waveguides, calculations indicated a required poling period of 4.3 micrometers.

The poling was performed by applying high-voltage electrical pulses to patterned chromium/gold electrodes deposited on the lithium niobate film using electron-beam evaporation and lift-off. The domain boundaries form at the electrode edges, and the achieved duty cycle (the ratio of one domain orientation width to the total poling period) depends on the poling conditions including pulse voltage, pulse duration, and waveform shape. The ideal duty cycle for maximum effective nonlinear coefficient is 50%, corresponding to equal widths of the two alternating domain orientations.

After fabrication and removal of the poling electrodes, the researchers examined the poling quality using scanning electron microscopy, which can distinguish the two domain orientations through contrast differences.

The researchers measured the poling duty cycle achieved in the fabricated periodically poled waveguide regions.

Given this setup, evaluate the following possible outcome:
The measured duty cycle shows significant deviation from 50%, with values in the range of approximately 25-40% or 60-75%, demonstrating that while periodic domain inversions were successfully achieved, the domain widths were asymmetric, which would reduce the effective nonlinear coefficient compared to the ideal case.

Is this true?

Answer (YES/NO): YES